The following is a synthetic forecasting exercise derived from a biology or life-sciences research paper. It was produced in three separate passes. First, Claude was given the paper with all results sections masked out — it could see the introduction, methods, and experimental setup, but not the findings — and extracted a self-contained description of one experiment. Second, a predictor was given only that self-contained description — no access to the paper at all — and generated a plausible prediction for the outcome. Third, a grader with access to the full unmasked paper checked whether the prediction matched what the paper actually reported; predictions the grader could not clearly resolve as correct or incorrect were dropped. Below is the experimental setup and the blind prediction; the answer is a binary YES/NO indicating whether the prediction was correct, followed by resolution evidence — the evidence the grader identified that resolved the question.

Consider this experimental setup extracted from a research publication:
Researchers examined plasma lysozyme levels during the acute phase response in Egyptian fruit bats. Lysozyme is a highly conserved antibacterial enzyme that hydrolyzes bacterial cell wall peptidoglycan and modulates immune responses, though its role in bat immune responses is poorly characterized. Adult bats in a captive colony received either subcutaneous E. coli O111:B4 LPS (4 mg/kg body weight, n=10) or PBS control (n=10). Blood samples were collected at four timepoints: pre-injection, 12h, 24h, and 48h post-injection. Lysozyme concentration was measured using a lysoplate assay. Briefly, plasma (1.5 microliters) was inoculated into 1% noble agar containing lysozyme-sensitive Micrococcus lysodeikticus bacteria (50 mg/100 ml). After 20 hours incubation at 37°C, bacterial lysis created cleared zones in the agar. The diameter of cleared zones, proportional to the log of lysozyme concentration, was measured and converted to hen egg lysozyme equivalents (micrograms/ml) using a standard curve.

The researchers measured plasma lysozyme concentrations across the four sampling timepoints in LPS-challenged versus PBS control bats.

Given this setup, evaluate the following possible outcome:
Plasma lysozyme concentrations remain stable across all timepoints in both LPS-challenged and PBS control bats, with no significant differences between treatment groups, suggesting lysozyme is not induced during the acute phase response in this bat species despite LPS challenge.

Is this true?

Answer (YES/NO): NO